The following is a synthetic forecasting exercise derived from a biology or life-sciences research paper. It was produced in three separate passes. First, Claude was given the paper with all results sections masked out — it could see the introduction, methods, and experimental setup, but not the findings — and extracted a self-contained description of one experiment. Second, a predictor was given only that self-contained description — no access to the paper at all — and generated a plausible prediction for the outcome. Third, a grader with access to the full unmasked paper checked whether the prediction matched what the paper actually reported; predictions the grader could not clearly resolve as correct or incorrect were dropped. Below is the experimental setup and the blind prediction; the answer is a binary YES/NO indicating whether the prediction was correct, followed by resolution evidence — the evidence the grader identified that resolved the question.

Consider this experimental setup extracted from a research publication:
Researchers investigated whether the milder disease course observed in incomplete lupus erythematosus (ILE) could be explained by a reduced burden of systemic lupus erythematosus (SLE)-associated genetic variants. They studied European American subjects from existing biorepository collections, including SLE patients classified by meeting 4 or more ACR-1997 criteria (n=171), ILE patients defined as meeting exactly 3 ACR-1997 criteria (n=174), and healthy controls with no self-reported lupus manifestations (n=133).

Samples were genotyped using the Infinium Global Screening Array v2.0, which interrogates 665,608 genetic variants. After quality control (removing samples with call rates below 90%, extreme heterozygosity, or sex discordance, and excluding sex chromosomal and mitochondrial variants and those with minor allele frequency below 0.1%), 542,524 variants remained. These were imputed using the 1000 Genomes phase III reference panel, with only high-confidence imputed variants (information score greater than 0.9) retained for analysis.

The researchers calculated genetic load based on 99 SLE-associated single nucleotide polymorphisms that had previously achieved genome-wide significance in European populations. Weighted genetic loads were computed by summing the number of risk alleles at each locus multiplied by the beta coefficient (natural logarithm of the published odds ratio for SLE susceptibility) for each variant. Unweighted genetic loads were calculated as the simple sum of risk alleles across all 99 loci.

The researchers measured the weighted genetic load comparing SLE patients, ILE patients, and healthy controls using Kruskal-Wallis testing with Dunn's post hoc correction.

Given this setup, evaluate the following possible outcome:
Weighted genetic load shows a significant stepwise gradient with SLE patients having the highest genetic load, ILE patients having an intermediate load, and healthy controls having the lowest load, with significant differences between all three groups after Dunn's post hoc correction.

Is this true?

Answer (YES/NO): NO